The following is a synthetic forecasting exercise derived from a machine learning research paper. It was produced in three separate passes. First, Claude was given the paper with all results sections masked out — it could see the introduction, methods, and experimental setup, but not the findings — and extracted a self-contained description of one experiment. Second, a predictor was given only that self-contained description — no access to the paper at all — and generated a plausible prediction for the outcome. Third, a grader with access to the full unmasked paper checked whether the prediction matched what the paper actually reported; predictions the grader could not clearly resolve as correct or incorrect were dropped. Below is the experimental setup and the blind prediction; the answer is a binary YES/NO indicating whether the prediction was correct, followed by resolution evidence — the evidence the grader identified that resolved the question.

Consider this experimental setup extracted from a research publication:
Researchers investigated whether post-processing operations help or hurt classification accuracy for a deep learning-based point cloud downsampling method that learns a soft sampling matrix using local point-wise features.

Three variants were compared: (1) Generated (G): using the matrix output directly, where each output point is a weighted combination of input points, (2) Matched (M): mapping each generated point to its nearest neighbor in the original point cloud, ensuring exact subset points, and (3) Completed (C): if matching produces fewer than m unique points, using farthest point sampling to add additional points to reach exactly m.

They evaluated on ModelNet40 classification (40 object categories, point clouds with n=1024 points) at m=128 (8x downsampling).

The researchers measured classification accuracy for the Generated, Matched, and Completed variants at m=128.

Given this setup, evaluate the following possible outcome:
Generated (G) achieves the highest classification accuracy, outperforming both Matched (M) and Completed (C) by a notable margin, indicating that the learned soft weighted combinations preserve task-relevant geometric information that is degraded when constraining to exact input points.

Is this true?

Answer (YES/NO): YES